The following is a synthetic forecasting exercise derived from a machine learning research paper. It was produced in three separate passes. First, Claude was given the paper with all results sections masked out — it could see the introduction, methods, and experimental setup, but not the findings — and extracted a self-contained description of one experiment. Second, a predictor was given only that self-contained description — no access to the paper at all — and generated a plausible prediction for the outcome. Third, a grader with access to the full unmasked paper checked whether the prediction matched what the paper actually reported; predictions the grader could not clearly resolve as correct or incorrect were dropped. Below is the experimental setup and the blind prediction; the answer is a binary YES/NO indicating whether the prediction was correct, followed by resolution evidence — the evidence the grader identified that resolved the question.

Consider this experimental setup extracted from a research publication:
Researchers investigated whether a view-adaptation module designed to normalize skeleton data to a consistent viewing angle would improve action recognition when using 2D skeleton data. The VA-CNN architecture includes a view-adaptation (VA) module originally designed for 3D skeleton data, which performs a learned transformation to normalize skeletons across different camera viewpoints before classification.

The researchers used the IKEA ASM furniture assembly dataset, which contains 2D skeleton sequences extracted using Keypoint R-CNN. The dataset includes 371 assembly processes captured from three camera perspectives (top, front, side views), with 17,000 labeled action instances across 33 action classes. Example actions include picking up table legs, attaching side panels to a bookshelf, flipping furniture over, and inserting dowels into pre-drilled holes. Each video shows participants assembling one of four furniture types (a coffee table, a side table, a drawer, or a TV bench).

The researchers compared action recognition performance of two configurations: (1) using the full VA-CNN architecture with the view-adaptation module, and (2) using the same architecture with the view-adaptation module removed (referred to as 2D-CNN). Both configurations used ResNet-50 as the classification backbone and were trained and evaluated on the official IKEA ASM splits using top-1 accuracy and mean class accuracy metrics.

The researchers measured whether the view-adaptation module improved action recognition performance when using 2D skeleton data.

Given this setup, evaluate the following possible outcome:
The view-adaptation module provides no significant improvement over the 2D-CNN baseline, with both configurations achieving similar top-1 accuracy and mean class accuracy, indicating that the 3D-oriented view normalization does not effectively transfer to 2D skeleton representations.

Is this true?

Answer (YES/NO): YES